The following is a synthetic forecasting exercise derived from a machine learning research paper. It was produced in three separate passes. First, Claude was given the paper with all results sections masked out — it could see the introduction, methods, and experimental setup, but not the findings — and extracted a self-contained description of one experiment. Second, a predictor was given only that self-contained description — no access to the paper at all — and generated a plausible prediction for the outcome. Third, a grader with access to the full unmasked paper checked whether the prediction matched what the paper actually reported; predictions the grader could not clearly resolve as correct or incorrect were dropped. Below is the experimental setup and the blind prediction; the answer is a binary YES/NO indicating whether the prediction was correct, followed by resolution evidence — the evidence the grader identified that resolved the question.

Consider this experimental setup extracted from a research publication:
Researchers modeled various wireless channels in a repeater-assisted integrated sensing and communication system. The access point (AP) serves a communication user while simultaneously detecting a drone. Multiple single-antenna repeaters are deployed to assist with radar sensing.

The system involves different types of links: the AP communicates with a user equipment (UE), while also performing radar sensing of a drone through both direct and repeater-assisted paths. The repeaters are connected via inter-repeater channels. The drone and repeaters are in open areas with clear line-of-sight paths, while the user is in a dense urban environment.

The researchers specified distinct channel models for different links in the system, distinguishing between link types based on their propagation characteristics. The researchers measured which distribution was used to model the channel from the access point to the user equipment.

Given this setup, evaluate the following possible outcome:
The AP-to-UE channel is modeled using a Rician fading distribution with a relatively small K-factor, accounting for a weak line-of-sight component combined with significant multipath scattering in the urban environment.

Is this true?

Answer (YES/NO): NO